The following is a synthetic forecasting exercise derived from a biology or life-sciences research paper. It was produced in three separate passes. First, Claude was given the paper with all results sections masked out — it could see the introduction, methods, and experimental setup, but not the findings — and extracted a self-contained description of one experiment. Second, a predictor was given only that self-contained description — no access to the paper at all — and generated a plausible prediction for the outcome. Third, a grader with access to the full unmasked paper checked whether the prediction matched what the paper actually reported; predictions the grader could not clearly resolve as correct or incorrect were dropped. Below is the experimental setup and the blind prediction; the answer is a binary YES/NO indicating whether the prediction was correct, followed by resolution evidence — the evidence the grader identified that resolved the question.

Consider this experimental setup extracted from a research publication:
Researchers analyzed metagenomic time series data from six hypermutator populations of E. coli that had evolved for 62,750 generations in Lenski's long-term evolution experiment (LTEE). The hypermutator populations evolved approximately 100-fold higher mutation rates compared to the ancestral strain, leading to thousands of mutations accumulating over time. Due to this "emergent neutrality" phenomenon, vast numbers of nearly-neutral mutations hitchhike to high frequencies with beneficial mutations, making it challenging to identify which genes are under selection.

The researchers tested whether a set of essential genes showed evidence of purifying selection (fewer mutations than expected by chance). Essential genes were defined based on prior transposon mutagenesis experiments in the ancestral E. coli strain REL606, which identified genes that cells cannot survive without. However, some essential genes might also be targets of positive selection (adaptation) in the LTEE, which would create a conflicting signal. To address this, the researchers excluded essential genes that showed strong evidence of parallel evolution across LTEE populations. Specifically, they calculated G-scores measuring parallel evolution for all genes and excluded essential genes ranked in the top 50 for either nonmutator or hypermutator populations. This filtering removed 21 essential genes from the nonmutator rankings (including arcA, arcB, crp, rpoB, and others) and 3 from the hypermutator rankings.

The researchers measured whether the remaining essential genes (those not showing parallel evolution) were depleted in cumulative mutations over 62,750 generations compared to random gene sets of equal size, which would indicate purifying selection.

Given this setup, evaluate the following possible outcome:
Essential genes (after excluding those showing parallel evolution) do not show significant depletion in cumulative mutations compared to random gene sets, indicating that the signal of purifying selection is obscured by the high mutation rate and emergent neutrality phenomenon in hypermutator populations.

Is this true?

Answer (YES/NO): NO